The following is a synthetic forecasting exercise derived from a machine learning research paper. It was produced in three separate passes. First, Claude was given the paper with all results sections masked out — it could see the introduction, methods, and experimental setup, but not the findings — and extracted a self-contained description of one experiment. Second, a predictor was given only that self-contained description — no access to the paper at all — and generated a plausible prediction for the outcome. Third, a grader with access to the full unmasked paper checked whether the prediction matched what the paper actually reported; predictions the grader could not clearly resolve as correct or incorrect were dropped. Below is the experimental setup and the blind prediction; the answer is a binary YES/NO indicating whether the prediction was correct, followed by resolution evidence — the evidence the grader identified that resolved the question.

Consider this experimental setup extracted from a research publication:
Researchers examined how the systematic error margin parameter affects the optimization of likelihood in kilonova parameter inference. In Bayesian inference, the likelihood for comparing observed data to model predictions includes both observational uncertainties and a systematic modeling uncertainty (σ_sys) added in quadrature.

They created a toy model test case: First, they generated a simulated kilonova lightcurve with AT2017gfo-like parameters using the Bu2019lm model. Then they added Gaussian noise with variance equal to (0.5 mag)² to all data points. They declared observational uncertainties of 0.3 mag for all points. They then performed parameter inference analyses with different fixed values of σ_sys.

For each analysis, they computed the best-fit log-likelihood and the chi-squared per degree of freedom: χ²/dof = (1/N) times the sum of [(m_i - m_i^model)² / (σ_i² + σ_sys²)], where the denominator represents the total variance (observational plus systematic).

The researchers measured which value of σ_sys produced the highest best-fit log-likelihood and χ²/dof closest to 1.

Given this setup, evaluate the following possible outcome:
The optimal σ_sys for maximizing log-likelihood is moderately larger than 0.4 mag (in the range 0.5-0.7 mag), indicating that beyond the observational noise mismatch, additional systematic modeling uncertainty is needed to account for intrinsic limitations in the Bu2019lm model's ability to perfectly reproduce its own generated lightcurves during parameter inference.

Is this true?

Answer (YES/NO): NO